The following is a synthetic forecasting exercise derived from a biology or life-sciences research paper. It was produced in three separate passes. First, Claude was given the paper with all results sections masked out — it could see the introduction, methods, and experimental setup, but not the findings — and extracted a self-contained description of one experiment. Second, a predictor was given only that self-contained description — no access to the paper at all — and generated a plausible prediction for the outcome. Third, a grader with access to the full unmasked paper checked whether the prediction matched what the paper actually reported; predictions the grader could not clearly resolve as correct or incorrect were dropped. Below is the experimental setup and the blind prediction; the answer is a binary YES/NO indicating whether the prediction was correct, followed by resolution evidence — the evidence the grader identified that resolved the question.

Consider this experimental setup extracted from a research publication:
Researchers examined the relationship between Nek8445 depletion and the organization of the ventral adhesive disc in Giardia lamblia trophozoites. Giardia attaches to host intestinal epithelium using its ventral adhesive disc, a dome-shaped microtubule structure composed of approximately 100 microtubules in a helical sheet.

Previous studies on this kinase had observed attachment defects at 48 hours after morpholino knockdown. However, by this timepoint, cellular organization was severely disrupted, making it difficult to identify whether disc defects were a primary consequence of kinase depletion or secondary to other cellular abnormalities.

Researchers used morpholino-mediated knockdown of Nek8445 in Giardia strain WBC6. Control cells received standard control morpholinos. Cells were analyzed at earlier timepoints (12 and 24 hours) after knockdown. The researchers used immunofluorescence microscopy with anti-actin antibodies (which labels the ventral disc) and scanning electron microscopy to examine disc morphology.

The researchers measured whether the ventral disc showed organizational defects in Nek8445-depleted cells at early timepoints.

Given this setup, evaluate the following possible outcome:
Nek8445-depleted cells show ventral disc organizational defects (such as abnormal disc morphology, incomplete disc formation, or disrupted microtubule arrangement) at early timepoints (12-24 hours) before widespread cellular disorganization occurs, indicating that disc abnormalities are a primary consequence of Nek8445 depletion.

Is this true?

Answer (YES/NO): NO